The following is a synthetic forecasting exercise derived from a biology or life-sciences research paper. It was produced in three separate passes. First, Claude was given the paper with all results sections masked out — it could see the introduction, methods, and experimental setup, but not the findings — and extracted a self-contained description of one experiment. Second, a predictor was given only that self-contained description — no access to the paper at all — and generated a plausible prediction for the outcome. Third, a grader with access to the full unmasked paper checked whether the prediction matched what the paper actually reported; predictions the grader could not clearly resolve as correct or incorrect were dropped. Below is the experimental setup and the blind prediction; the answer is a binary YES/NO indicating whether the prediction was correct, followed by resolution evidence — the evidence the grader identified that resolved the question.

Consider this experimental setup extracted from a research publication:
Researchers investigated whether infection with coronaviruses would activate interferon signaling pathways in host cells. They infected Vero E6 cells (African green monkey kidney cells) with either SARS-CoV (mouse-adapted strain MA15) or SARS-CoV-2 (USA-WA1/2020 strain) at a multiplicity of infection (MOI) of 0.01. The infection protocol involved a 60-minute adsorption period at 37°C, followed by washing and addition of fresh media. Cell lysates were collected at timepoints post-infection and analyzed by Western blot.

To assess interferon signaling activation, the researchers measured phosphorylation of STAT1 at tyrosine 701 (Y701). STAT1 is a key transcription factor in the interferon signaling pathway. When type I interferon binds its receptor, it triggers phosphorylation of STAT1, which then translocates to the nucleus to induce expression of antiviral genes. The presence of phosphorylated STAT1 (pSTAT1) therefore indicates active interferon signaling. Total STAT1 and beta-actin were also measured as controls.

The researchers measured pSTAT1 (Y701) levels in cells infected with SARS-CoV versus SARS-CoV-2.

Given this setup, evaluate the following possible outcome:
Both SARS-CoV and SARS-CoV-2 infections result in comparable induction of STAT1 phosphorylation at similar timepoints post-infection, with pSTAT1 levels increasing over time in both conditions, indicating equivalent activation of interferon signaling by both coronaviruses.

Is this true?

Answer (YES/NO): NO